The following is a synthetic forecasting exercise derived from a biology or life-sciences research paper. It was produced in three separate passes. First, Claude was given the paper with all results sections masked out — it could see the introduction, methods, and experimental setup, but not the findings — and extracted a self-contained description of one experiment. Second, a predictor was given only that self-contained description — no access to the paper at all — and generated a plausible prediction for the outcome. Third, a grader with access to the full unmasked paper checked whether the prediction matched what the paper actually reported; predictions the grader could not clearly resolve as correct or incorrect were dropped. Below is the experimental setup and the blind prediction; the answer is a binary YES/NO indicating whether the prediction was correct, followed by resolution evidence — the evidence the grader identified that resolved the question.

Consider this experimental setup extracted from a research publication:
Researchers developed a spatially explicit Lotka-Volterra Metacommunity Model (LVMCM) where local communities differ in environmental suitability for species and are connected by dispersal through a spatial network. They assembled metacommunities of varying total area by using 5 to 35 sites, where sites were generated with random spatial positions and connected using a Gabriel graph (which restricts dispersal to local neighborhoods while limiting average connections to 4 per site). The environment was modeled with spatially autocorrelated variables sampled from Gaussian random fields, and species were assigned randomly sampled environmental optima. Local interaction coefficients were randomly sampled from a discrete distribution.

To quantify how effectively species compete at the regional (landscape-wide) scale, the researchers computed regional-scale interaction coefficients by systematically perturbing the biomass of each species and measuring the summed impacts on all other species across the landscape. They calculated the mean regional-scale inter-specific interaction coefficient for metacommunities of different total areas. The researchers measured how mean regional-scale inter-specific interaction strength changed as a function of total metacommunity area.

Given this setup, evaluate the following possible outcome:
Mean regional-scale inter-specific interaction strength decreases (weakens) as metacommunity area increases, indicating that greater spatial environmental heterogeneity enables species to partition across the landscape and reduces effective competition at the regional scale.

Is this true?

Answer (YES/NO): YES